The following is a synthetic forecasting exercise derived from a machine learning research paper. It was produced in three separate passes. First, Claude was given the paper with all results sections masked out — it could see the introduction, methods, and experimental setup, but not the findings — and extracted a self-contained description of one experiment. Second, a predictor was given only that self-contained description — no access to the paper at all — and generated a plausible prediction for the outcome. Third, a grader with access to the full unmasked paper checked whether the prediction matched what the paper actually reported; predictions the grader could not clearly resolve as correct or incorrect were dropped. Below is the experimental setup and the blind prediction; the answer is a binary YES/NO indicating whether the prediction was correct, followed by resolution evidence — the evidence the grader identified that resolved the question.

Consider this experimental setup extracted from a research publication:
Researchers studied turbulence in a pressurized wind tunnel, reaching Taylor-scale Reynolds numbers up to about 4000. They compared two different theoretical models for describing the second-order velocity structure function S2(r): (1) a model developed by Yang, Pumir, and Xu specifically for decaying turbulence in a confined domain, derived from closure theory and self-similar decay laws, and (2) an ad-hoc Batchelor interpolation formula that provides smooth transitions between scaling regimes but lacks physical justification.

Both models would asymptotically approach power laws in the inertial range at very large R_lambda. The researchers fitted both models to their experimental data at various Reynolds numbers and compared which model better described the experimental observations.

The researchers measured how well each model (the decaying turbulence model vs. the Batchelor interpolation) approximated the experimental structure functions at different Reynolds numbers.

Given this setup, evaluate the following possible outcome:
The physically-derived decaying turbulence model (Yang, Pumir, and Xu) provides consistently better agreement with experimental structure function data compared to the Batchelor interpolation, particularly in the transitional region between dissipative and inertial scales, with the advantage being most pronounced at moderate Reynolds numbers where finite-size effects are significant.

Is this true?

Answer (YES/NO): NO